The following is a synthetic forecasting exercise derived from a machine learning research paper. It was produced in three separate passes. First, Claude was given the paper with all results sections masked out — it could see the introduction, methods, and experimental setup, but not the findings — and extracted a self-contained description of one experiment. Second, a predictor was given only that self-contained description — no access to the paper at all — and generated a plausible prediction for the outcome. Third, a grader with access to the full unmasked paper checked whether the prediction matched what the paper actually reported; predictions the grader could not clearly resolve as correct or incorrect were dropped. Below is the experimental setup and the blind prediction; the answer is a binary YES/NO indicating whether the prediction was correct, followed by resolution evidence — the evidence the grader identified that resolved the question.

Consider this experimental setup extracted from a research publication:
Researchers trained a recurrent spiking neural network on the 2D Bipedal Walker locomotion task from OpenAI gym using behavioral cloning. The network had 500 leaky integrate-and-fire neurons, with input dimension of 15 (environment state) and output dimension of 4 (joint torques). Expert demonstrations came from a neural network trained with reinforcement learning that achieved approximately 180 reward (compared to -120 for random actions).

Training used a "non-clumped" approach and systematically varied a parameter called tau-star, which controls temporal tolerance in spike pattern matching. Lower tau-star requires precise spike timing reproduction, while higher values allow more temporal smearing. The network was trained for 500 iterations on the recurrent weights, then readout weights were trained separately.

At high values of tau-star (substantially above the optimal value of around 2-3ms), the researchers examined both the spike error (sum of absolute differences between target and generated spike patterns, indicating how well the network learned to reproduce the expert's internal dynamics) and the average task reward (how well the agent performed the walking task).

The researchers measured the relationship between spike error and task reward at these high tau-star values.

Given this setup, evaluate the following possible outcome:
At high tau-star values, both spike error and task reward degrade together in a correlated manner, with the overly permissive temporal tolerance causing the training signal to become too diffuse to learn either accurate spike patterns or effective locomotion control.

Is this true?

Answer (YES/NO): NO